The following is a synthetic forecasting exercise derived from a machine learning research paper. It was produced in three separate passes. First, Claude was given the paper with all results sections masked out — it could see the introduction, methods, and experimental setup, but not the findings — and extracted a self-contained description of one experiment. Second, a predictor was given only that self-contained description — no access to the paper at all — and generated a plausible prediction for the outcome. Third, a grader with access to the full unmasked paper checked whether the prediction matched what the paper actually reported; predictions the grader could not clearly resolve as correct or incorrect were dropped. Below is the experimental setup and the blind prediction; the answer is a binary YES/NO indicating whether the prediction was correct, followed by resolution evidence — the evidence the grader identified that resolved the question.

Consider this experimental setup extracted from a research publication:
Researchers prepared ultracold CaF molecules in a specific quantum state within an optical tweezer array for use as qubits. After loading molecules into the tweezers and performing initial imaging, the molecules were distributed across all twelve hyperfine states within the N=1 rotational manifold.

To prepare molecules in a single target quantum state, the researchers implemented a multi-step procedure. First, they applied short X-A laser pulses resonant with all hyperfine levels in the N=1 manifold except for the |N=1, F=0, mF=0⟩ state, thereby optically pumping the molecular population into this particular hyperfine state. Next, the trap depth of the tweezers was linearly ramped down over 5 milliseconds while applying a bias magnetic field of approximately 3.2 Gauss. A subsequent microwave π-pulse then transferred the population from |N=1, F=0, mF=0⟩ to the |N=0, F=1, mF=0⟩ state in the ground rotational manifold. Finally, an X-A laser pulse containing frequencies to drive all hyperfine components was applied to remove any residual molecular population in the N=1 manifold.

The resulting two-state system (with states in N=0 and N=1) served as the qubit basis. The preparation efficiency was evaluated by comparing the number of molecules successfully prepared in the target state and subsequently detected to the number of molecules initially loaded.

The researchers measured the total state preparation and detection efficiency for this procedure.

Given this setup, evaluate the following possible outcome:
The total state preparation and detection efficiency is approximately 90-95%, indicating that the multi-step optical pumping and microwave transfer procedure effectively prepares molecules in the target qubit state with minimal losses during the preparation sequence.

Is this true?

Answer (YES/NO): NO